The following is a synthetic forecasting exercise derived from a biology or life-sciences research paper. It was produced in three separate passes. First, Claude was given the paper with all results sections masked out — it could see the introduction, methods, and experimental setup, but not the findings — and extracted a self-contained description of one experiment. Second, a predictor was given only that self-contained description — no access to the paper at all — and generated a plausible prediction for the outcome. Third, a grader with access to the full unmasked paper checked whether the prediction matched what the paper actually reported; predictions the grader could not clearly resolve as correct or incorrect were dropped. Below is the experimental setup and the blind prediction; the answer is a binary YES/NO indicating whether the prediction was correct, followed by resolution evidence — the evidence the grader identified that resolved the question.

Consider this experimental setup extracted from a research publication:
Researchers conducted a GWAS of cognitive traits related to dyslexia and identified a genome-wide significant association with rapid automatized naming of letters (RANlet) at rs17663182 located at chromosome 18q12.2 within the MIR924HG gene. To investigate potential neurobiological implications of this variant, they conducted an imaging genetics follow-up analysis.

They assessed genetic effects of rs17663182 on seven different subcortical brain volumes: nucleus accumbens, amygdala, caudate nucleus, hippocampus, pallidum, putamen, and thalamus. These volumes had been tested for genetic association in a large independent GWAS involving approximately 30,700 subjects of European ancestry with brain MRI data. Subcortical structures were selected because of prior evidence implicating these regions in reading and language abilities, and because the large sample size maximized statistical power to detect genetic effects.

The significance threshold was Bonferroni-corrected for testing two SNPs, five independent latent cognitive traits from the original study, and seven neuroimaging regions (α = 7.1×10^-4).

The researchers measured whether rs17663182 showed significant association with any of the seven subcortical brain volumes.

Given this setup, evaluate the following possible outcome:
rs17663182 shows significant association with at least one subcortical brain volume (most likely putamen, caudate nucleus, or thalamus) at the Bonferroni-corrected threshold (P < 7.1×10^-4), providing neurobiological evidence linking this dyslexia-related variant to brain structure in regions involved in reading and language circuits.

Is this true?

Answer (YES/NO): NO